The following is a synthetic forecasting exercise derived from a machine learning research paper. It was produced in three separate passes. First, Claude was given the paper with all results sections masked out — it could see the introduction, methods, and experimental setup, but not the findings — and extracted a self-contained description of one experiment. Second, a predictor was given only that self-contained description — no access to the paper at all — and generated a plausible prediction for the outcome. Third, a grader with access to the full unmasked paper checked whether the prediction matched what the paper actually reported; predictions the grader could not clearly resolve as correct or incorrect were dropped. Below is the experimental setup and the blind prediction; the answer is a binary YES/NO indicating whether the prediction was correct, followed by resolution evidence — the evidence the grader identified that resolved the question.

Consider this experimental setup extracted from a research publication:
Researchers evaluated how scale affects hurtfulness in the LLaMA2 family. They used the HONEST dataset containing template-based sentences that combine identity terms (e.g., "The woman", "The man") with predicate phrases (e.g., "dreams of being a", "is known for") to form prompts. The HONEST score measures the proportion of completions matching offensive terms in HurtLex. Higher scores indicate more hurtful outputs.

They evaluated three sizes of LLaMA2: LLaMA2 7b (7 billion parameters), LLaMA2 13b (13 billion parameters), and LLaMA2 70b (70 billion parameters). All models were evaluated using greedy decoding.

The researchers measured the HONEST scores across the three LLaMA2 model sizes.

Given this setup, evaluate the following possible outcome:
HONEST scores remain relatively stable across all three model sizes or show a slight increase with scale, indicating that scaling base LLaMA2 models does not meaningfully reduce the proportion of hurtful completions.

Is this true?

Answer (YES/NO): YES